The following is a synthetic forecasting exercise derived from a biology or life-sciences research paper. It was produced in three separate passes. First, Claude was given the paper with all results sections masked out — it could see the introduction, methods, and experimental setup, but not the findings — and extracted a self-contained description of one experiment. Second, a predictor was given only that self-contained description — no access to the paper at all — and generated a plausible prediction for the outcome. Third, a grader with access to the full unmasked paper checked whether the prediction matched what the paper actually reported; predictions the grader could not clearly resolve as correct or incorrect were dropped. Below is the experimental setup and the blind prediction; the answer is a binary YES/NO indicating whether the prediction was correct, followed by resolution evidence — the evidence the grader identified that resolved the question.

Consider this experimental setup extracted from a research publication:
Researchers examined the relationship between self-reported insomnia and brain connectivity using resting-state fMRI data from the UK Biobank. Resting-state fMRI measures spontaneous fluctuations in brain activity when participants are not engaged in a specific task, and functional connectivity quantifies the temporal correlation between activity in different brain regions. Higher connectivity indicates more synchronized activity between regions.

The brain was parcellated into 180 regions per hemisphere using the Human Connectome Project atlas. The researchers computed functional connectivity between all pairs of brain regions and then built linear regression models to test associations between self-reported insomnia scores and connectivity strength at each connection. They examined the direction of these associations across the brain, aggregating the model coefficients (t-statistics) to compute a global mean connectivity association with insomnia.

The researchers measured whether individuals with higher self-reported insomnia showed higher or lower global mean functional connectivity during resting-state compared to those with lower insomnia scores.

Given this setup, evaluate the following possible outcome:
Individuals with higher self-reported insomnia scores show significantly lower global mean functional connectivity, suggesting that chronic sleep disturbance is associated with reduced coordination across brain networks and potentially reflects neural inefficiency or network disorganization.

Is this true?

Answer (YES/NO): NO